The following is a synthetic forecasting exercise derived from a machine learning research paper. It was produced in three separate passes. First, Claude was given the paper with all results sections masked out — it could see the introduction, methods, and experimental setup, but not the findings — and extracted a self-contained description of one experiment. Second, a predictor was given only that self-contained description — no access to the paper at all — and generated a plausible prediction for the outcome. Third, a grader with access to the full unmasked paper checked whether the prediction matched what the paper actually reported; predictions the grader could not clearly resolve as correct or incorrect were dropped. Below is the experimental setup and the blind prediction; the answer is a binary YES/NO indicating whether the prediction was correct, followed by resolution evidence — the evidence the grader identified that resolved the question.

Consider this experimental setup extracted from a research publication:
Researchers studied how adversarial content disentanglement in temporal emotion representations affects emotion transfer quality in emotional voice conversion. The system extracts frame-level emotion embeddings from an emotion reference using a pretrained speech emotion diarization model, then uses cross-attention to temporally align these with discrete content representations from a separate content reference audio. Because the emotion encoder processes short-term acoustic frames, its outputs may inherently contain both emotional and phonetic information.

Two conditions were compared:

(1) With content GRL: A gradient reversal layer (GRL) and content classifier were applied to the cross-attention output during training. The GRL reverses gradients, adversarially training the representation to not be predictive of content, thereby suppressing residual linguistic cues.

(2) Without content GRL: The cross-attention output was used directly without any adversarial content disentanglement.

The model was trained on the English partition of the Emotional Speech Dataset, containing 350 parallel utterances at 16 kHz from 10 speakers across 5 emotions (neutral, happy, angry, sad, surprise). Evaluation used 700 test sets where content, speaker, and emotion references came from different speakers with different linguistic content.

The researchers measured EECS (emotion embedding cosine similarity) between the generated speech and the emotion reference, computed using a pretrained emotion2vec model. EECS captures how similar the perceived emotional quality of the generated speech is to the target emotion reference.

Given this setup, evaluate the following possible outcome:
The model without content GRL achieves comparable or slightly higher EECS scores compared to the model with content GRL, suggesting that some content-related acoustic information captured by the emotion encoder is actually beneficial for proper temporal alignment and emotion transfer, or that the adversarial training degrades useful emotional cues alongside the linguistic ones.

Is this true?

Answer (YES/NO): NO